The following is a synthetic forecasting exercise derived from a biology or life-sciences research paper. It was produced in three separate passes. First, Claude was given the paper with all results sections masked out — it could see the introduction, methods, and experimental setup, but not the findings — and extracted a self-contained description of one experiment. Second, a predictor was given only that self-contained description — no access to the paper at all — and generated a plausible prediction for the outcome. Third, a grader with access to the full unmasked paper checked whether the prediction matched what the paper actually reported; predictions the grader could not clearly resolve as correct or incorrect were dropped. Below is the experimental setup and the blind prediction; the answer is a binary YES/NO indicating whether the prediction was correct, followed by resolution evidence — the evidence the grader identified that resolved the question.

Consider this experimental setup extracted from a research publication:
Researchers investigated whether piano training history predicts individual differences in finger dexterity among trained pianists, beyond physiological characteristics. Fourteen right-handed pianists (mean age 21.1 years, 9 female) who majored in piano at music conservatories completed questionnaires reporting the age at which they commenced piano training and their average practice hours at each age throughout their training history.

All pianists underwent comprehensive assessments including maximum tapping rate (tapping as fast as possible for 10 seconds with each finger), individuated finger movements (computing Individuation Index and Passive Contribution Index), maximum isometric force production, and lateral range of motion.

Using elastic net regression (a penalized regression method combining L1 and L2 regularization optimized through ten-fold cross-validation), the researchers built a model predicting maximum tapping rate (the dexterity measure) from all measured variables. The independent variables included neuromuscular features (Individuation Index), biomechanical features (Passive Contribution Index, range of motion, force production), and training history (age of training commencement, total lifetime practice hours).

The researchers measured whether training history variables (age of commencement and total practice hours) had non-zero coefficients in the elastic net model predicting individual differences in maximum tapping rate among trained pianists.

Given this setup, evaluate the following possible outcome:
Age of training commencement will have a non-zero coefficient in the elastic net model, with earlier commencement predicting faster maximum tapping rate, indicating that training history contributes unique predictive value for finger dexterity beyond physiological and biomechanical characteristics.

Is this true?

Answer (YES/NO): NO